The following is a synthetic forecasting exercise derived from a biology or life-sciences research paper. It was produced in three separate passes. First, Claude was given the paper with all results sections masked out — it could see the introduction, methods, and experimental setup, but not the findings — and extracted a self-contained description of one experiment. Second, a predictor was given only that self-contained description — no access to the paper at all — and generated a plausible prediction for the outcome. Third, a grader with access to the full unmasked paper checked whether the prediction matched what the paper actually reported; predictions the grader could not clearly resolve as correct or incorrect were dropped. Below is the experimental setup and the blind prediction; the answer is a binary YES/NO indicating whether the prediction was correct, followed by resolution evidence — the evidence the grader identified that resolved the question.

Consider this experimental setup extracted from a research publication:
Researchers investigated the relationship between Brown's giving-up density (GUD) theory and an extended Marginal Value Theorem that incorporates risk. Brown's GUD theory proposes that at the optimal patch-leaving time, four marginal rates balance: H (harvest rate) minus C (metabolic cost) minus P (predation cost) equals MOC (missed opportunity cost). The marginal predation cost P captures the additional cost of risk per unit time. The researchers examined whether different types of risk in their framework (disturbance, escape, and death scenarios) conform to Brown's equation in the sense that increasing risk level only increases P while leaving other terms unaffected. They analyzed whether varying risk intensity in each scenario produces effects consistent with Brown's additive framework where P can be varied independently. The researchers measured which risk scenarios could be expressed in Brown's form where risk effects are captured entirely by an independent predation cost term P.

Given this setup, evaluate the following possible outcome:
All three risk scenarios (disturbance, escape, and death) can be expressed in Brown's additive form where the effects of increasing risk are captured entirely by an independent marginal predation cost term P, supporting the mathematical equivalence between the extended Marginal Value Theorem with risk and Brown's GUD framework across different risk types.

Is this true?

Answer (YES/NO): NO